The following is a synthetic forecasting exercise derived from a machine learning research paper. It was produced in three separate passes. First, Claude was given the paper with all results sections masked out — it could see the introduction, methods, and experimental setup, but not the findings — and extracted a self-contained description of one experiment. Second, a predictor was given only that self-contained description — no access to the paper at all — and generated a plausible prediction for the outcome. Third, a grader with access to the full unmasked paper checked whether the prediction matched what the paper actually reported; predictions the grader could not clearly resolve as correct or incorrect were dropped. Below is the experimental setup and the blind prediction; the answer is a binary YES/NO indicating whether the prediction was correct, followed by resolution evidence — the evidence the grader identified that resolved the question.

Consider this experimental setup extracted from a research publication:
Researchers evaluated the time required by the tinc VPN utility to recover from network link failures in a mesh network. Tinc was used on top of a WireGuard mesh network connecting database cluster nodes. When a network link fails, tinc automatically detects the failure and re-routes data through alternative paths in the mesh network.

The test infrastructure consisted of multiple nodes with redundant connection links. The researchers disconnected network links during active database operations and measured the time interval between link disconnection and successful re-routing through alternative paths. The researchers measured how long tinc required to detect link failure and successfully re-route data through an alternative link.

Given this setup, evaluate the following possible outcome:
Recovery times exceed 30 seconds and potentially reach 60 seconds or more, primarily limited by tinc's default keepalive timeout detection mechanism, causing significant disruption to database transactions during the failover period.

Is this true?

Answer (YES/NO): NO